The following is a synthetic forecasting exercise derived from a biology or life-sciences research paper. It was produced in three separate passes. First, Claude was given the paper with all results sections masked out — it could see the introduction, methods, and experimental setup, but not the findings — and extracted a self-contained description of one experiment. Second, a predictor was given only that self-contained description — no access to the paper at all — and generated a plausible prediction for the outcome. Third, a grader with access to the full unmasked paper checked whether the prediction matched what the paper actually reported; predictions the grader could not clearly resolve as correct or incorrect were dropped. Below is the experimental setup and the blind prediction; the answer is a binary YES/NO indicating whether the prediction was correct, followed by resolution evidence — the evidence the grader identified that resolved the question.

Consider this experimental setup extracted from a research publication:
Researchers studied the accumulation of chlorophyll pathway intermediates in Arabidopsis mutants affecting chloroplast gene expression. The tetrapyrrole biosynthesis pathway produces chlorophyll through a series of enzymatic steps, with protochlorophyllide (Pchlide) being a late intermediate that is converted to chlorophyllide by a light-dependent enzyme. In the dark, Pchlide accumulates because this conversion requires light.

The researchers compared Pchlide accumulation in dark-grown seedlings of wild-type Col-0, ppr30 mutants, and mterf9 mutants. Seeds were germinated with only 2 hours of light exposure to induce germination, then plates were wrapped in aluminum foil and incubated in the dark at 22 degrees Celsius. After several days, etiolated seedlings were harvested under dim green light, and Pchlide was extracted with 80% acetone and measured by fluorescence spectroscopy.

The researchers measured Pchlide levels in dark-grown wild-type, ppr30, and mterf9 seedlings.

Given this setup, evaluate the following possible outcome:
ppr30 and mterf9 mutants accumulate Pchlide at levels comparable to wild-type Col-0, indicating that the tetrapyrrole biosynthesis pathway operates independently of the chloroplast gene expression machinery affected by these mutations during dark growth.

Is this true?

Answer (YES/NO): NO